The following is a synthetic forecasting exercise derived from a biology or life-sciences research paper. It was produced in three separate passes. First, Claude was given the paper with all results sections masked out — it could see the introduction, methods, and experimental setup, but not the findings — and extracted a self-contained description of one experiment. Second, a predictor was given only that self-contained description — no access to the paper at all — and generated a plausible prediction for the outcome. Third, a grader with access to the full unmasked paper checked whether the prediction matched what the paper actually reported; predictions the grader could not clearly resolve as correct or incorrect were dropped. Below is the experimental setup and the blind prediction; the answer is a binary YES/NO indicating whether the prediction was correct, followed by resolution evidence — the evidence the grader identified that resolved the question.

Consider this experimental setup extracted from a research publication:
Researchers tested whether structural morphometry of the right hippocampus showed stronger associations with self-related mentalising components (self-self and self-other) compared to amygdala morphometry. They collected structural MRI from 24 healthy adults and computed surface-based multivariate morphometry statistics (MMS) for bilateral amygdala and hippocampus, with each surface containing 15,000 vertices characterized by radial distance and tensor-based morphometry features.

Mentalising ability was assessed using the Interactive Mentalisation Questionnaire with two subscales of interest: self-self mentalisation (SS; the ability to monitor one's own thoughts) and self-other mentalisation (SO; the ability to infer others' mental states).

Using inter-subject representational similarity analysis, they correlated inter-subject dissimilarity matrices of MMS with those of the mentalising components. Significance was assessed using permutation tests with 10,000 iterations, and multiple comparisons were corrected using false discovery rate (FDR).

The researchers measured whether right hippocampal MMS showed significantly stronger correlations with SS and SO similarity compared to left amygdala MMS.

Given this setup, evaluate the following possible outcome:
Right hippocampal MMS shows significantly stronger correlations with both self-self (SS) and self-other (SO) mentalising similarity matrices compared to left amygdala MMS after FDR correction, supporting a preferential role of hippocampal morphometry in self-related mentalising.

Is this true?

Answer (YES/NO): NO